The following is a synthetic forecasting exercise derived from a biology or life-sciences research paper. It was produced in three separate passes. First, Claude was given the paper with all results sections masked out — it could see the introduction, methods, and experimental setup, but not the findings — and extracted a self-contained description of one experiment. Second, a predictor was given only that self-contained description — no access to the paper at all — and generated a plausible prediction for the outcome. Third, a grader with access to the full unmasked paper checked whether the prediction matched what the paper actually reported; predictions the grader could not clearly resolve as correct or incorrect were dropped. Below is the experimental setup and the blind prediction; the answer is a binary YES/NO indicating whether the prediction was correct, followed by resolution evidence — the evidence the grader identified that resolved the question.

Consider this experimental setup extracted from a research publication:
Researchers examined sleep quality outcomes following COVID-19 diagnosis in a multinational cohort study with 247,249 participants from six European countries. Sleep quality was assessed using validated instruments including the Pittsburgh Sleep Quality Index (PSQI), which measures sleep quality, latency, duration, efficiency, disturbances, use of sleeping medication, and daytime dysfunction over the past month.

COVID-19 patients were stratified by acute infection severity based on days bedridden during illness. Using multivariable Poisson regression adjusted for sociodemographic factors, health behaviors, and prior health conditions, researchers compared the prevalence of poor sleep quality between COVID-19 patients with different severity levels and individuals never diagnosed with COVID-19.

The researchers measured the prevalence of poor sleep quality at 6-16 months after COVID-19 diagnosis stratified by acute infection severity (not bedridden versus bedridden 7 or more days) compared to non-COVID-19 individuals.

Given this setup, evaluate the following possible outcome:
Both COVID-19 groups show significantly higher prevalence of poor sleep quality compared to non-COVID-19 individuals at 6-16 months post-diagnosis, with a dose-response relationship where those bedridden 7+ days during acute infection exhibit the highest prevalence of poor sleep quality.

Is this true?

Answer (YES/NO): NO